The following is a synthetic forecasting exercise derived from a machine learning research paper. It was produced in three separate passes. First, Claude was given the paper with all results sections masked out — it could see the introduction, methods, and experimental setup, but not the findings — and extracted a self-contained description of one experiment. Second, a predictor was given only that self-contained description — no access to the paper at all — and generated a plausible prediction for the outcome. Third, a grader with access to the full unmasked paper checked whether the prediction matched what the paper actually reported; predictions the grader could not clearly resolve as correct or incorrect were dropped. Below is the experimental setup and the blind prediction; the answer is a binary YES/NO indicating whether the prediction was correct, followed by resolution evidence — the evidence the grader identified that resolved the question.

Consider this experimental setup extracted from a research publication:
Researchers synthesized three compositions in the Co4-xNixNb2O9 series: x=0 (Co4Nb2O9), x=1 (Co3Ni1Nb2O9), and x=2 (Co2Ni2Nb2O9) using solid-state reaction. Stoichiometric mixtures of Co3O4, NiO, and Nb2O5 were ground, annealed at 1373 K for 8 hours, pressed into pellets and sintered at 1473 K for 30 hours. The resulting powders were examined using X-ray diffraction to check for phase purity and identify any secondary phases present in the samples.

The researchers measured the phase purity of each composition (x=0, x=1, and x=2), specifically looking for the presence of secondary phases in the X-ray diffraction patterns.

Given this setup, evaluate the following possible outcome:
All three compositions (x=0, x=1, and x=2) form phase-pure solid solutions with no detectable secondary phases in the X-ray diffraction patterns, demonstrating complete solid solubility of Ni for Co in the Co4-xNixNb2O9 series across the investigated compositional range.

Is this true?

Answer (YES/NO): NO